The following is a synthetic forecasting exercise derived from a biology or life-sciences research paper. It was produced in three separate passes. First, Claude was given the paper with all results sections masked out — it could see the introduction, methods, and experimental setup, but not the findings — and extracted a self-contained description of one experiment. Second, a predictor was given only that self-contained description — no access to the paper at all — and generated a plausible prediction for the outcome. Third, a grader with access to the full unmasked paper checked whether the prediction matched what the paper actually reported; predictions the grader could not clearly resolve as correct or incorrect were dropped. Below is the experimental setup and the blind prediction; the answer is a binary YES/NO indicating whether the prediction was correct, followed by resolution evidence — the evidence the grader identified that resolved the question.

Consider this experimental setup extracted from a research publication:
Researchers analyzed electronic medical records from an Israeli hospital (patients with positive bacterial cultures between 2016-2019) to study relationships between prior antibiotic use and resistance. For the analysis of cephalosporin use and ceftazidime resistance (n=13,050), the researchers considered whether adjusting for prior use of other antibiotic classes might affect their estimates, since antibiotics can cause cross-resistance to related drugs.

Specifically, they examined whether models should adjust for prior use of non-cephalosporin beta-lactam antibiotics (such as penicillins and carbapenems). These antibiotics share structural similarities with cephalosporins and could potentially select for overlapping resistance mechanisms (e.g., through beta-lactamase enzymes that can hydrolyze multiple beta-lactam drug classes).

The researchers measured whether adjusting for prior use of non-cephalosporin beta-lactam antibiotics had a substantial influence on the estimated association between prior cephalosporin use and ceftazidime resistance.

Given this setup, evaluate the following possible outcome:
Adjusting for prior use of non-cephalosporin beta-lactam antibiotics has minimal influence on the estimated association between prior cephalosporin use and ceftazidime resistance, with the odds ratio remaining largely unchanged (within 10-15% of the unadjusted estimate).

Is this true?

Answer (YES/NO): YES